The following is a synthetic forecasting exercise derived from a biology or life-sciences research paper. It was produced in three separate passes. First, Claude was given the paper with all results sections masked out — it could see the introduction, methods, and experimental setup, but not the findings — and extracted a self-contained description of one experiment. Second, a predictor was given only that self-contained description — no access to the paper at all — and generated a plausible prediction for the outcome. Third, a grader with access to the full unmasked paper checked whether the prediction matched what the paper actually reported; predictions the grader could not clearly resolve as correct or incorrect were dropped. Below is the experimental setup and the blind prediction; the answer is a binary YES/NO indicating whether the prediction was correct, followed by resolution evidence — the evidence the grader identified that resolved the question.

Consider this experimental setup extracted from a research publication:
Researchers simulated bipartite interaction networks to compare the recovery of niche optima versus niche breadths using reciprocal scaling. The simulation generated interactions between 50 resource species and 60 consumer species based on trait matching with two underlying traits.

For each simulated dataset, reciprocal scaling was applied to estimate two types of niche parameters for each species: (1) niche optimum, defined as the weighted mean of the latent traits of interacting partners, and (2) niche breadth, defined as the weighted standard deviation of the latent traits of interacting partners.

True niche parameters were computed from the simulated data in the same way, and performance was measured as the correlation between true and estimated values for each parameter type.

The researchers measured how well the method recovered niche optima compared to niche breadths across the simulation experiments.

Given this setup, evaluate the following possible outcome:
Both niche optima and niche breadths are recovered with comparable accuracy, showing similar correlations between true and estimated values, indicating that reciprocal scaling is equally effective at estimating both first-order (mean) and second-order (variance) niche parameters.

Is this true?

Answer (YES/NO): NO